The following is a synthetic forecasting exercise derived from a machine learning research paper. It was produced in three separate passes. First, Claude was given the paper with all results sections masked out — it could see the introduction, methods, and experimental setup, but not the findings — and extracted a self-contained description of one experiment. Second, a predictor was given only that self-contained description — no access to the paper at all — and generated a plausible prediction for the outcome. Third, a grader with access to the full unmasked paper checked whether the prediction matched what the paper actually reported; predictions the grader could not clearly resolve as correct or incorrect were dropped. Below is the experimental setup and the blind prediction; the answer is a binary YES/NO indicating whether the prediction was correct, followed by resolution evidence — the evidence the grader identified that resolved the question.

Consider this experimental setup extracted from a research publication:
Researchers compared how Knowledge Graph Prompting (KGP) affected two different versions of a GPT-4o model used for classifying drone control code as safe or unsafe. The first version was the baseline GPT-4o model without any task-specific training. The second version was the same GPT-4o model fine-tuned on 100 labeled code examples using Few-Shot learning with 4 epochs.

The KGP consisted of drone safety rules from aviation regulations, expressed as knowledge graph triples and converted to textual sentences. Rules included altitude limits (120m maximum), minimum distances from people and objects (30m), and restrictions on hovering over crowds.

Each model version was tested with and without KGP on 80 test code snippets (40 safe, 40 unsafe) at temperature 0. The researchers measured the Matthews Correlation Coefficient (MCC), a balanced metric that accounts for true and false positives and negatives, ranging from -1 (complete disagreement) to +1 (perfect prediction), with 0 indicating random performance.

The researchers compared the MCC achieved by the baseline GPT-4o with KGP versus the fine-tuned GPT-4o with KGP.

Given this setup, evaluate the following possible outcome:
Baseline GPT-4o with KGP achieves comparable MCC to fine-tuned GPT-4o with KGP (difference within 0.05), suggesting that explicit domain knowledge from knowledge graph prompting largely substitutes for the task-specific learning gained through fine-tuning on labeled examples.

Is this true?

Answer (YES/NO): NO